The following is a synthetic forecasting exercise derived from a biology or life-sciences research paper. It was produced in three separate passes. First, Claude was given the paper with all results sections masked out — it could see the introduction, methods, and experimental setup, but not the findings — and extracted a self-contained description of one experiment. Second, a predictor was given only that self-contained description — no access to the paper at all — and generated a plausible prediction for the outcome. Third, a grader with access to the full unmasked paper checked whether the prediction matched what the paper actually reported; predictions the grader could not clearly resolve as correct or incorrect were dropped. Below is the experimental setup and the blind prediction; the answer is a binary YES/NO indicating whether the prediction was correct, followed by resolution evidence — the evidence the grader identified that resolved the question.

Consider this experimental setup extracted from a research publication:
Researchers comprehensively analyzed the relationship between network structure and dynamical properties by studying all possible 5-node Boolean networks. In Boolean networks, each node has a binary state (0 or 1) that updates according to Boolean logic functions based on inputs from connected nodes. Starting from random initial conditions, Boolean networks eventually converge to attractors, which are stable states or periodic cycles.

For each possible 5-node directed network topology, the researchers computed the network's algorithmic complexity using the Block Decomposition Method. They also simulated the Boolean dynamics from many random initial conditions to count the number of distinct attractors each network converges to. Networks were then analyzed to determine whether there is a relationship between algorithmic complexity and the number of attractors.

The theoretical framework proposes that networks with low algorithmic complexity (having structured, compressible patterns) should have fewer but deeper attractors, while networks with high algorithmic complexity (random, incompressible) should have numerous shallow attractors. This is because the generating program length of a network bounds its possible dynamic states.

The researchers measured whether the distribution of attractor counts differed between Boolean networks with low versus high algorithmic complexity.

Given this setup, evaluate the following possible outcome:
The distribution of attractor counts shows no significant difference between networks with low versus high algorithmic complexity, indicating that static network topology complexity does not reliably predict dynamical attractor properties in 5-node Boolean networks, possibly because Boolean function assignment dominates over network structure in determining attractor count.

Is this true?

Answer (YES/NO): NO